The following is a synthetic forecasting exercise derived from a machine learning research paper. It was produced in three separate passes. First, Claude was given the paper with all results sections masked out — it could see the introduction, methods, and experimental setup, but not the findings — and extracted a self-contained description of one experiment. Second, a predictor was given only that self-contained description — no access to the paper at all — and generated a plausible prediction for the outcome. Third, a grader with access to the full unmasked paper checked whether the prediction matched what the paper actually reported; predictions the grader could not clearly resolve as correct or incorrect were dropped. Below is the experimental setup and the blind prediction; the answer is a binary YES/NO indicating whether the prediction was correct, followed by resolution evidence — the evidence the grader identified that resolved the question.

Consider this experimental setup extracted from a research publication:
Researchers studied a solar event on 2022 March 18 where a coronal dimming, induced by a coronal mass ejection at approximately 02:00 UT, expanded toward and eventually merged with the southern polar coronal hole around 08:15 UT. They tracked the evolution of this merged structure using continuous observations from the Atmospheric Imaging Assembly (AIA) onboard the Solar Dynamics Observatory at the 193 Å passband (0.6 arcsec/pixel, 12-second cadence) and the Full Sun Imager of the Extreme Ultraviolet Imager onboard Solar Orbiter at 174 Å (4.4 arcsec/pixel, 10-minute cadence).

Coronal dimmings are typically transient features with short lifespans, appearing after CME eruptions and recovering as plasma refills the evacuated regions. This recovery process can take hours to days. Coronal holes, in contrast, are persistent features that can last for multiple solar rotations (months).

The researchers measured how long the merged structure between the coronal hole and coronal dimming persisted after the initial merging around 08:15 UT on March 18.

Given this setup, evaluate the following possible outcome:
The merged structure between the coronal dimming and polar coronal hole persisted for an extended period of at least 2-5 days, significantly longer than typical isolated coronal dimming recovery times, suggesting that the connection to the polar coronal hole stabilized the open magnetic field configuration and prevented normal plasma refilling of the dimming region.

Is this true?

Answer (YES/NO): YES